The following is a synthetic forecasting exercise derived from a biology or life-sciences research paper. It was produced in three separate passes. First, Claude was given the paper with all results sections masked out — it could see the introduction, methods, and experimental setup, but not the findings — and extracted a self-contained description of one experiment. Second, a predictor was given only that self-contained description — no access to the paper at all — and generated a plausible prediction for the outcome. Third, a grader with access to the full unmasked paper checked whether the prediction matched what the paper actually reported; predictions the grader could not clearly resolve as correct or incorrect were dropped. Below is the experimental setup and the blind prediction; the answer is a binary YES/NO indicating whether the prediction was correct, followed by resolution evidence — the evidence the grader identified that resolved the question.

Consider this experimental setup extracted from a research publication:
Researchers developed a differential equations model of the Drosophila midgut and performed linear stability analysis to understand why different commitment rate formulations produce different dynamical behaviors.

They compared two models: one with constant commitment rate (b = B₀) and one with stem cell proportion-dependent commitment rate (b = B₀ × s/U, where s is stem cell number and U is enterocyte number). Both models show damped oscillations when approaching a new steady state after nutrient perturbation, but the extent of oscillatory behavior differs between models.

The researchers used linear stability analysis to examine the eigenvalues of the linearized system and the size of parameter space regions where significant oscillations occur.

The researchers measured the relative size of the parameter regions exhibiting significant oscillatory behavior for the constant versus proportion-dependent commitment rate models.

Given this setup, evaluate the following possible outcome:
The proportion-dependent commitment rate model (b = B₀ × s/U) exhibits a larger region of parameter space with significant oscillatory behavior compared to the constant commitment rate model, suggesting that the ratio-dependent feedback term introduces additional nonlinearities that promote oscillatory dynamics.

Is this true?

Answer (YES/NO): NO